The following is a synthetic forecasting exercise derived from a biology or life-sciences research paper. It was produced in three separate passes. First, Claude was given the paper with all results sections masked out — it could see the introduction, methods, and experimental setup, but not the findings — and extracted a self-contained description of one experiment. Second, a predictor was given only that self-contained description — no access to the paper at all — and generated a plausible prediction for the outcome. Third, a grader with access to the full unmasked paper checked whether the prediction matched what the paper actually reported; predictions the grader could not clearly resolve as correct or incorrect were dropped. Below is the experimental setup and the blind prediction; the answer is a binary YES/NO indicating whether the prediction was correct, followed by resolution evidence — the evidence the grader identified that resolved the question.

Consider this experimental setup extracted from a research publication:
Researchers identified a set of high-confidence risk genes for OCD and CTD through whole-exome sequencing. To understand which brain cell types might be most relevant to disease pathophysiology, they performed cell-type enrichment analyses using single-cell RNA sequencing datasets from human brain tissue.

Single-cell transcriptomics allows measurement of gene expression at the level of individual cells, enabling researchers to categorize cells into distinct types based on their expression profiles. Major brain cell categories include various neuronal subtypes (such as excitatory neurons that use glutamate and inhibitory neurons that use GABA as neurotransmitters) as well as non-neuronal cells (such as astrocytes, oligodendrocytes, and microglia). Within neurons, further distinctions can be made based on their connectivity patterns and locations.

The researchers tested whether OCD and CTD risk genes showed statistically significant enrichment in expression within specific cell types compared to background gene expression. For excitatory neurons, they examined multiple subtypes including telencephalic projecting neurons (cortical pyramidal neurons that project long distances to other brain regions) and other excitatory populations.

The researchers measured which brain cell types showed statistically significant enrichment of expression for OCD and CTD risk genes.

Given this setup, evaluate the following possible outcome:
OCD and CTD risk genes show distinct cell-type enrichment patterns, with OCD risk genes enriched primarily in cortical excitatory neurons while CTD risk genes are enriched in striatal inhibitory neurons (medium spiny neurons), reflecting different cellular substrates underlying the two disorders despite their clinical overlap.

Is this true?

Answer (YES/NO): NO